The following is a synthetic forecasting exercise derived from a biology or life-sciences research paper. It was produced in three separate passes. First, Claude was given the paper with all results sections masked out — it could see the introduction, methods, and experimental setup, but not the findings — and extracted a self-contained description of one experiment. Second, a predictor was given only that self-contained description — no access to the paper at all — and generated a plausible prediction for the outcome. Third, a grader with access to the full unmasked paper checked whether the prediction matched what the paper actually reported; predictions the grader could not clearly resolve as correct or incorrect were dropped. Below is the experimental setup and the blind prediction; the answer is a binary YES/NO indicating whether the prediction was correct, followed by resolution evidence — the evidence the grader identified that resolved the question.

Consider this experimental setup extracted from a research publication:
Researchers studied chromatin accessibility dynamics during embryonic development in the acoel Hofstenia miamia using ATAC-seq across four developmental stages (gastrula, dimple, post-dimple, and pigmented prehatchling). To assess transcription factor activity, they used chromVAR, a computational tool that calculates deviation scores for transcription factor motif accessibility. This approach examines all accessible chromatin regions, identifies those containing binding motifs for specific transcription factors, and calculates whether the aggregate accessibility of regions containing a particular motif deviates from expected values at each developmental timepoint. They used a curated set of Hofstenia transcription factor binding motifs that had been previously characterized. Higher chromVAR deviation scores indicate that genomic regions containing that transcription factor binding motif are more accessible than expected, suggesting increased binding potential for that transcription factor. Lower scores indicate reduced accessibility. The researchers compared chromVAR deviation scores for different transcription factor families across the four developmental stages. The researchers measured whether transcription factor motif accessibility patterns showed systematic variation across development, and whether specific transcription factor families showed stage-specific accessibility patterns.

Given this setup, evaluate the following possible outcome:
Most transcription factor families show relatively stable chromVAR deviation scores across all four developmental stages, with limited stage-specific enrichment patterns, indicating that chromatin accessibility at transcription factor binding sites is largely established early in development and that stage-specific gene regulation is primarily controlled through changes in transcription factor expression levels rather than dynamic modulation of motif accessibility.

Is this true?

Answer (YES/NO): NO